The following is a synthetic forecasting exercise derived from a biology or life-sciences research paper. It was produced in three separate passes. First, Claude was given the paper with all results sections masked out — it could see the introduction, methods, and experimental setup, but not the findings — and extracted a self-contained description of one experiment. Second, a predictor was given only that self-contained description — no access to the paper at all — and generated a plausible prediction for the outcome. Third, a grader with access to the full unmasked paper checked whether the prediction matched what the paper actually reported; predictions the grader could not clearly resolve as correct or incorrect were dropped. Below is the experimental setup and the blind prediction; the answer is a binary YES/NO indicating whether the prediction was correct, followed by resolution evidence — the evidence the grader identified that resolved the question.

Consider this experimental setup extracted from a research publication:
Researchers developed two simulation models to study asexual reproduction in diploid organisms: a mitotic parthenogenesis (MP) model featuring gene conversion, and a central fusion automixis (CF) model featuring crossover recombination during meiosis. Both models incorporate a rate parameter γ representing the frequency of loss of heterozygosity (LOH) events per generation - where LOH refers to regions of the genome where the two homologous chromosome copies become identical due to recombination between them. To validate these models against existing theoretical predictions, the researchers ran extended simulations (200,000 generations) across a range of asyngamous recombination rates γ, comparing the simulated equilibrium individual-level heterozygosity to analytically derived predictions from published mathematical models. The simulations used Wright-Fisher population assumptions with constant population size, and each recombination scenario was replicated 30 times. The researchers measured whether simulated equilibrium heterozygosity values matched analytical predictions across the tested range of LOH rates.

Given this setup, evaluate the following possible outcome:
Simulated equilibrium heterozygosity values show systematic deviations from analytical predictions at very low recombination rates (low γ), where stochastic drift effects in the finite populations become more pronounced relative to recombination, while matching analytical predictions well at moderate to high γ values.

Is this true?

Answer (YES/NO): YES